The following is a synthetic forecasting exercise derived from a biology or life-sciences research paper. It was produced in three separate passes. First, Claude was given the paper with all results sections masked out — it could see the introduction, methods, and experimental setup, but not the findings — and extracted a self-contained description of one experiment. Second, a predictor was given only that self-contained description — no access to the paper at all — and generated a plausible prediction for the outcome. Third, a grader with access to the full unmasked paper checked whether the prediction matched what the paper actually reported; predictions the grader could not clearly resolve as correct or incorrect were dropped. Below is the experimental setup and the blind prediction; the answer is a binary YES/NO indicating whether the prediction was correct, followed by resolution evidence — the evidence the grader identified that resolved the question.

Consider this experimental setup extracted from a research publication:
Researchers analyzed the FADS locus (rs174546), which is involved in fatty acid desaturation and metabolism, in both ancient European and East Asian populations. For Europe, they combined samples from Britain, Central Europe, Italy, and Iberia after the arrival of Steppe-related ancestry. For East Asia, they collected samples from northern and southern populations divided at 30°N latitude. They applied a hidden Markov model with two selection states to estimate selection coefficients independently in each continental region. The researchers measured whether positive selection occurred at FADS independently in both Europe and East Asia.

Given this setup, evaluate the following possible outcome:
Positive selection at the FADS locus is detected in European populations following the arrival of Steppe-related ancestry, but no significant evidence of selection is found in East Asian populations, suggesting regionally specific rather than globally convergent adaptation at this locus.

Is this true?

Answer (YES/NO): NO